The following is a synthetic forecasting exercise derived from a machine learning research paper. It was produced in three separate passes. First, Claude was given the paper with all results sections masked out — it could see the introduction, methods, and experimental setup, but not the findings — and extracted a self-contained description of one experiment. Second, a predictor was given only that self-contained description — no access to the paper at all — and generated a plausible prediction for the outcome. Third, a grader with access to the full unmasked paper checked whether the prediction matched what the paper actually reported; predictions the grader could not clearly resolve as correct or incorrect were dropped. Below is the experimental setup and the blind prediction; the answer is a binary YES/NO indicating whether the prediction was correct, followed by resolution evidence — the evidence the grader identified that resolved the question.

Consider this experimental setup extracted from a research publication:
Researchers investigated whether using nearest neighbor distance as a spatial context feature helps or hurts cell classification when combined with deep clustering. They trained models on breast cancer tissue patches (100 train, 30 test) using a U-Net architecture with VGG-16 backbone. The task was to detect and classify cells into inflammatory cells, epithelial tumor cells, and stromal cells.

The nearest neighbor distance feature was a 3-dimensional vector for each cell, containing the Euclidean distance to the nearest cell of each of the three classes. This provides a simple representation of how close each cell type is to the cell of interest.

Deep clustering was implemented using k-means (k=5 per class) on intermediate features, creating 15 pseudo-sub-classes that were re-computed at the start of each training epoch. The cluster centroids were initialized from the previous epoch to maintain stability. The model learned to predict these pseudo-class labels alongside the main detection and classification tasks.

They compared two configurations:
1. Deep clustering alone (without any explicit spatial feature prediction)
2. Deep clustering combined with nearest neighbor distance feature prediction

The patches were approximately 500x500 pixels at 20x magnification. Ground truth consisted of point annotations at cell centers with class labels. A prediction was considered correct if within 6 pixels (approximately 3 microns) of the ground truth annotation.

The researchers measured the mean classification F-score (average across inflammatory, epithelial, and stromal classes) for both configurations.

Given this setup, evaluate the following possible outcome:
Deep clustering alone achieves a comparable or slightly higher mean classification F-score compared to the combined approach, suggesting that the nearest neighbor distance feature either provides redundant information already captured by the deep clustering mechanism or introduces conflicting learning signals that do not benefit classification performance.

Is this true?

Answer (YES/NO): YES